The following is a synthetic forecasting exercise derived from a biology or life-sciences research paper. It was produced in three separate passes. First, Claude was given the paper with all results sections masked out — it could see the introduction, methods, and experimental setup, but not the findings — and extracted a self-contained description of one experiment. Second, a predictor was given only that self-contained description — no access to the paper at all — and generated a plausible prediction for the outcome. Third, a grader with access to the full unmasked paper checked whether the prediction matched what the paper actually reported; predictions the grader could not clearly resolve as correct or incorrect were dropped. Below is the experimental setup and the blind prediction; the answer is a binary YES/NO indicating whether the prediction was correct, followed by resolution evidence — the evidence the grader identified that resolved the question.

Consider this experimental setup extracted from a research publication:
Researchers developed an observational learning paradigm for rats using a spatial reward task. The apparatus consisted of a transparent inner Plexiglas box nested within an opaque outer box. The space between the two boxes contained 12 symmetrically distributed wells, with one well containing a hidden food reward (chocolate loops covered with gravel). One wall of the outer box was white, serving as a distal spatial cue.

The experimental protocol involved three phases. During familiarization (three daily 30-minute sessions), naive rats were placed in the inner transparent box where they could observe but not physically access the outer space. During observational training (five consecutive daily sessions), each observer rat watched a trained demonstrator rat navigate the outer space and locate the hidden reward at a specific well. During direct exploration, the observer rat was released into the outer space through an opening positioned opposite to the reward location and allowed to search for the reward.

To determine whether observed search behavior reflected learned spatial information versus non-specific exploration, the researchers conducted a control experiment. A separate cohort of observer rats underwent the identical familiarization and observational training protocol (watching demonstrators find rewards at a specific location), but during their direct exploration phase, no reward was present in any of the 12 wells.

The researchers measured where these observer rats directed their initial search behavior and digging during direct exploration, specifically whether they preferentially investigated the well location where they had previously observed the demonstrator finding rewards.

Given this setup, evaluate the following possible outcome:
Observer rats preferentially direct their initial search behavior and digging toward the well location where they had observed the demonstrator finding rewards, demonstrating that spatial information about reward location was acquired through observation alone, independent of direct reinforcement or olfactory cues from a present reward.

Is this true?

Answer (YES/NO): NO